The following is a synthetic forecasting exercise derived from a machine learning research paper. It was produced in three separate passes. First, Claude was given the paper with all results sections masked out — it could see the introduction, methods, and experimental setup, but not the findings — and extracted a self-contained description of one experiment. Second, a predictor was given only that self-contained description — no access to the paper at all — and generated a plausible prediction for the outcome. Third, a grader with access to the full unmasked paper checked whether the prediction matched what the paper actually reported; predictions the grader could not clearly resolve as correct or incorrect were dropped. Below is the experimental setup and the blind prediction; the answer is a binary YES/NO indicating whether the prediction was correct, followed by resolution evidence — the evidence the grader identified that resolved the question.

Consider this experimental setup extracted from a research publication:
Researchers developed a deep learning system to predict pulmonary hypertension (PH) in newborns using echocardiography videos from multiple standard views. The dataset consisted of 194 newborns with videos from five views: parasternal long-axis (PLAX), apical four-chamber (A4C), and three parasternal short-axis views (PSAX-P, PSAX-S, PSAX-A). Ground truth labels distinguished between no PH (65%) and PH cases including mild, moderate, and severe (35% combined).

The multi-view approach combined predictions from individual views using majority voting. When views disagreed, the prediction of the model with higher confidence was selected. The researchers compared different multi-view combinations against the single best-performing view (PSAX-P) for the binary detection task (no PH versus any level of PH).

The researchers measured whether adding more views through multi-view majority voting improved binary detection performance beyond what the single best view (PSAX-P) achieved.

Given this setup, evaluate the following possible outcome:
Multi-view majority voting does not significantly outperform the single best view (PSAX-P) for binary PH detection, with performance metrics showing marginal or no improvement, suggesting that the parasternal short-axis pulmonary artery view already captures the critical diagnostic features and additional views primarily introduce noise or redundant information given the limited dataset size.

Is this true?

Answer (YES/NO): YES